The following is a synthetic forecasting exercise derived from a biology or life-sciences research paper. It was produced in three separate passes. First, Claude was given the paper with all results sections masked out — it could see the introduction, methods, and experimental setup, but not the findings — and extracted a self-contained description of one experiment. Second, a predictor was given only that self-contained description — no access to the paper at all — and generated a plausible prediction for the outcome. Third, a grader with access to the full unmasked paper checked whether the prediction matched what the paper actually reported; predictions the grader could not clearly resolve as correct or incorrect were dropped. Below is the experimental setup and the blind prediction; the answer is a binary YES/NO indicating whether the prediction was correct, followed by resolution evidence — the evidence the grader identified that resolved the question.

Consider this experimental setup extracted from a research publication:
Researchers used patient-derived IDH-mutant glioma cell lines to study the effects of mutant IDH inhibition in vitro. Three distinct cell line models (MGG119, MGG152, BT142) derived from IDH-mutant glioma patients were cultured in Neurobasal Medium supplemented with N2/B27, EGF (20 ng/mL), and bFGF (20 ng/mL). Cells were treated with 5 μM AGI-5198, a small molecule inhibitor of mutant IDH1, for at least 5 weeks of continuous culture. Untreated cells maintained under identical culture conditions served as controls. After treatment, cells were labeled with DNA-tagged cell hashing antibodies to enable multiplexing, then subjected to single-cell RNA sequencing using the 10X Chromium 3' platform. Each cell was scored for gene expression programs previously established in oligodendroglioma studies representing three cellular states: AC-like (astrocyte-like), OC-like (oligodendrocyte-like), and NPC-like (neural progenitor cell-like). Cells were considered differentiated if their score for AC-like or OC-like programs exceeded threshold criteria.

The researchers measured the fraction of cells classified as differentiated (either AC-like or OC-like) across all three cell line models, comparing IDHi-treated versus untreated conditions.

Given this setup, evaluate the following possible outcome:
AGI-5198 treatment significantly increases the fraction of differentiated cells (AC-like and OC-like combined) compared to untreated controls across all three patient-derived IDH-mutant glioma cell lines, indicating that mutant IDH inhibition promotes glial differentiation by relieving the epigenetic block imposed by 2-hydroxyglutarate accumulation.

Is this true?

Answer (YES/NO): NO